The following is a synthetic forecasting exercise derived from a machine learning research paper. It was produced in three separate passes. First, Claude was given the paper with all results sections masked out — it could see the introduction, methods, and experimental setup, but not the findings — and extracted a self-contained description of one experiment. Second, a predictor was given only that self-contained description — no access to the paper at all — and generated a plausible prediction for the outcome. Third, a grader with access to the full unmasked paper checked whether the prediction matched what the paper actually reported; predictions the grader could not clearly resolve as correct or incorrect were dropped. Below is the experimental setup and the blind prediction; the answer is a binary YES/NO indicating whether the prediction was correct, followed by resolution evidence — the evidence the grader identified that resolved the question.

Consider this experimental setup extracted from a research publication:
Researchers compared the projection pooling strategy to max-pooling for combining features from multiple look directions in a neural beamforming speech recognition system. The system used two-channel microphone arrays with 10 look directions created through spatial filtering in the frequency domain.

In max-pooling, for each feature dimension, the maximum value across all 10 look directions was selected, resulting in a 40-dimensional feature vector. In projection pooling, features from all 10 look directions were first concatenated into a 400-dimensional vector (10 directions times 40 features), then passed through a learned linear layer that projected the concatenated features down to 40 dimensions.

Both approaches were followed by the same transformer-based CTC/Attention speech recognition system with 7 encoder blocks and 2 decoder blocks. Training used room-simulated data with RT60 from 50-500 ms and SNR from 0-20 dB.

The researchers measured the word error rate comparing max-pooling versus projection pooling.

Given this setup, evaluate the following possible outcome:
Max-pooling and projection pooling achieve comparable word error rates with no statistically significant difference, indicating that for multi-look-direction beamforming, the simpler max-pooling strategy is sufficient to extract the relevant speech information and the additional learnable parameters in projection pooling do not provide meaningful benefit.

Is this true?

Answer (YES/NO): NO